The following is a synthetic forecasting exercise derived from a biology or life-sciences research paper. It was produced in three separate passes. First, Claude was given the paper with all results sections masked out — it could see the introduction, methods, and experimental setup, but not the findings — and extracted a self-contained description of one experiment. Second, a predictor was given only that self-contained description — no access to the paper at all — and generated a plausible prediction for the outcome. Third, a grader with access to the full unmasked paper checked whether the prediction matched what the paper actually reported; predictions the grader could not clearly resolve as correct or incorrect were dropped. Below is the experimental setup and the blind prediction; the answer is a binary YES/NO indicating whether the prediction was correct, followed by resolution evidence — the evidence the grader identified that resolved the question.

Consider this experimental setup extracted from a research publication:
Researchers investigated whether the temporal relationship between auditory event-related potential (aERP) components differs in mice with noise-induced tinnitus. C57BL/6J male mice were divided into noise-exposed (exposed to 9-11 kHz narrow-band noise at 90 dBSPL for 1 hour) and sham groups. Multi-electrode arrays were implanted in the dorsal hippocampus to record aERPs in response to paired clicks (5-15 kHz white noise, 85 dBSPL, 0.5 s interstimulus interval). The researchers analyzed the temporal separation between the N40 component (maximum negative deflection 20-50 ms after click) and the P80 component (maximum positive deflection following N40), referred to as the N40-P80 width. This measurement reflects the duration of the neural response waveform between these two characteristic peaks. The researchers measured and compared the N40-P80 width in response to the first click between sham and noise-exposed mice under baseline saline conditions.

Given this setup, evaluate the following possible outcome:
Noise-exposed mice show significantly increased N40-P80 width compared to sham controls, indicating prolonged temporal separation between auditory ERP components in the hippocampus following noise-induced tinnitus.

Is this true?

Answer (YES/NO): NO